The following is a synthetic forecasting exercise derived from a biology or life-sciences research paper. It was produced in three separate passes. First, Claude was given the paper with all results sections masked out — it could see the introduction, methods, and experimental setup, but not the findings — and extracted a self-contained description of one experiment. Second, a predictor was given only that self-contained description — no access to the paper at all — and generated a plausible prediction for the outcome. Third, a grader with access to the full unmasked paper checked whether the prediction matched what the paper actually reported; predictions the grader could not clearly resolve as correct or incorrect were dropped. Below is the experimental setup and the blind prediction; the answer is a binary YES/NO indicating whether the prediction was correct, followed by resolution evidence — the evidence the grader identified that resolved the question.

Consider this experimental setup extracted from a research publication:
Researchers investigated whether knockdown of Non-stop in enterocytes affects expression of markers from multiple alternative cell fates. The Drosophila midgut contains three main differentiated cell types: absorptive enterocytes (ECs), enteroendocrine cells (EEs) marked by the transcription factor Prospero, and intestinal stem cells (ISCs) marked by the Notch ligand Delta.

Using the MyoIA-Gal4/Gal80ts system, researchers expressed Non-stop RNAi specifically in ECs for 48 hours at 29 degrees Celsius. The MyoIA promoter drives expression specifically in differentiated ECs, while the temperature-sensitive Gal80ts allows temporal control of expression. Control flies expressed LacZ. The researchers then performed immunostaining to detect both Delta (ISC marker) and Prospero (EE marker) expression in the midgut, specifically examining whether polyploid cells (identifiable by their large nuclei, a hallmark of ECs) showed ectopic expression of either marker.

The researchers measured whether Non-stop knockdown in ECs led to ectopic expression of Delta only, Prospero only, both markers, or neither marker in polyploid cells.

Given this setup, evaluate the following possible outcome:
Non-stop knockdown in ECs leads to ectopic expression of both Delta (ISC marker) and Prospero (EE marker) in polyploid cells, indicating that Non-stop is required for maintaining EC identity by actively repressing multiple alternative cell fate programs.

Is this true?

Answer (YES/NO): NO